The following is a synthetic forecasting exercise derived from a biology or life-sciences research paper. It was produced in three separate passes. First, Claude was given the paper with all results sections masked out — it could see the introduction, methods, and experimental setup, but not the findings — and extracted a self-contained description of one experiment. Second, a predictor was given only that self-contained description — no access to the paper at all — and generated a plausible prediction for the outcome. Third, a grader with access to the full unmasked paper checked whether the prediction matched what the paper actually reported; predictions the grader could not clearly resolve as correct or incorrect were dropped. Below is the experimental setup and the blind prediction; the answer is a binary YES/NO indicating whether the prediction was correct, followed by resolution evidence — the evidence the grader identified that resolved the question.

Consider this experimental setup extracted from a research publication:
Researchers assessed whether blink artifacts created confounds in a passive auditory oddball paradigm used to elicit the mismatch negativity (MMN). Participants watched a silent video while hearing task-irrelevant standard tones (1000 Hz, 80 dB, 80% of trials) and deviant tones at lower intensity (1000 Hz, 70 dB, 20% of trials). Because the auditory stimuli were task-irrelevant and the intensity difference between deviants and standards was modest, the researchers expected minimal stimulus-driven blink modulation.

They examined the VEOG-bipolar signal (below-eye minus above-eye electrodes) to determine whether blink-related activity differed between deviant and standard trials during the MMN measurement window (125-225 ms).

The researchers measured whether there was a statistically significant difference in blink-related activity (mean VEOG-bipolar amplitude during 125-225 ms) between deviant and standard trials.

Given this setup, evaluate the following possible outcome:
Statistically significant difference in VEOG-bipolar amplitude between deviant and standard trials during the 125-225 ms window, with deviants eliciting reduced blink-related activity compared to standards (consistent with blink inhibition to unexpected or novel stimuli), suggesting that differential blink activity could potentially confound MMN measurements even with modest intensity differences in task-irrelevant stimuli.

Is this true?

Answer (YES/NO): NO